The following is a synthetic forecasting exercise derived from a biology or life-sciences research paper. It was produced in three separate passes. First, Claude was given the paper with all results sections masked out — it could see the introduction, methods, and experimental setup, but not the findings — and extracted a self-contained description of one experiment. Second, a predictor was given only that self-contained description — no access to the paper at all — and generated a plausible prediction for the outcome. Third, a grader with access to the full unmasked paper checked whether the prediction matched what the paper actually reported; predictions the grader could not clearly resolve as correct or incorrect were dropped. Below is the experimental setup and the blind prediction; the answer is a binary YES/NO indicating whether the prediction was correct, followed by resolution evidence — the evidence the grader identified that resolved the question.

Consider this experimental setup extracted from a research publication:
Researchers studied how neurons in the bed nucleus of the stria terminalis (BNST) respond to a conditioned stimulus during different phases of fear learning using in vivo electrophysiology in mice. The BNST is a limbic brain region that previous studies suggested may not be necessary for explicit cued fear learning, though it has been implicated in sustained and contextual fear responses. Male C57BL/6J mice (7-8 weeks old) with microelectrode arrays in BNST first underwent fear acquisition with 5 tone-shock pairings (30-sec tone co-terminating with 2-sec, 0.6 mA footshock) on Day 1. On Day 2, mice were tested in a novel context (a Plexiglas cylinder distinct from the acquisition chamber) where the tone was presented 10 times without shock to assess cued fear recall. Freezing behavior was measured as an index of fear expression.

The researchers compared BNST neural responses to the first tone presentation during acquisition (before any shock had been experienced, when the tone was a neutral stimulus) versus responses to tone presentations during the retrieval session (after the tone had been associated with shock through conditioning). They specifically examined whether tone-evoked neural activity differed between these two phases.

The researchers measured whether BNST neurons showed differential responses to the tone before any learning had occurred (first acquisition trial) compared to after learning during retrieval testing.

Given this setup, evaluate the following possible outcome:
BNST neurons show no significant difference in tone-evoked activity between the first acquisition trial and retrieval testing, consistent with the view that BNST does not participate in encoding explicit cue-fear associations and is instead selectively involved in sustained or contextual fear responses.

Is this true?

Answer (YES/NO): YES